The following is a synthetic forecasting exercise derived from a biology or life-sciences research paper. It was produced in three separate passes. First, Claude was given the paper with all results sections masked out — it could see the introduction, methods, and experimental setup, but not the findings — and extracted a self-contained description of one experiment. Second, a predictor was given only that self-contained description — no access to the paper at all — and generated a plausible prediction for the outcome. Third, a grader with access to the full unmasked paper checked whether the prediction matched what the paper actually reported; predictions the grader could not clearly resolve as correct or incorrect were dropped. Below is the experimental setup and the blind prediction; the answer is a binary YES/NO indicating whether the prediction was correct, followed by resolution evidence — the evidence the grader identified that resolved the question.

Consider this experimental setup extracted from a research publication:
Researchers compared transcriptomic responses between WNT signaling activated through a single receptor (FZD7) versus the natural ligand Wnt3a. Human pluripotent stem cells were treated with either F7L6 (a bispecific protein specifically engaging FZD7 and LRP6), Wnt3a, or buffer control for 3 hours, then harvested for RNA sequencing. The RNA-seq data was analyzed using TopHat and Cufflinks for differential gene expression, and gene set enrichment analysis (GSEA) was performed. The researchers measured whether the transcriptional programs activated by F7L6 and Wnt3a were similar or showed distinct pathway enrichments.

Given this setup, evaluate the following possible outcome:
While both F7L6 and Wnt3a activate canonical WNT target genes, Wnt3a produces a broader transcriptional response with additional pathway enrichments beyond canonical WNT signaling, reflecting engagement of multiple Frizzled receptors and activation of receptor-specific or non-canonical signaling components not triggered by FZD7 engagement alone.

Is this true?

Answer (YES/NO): NO